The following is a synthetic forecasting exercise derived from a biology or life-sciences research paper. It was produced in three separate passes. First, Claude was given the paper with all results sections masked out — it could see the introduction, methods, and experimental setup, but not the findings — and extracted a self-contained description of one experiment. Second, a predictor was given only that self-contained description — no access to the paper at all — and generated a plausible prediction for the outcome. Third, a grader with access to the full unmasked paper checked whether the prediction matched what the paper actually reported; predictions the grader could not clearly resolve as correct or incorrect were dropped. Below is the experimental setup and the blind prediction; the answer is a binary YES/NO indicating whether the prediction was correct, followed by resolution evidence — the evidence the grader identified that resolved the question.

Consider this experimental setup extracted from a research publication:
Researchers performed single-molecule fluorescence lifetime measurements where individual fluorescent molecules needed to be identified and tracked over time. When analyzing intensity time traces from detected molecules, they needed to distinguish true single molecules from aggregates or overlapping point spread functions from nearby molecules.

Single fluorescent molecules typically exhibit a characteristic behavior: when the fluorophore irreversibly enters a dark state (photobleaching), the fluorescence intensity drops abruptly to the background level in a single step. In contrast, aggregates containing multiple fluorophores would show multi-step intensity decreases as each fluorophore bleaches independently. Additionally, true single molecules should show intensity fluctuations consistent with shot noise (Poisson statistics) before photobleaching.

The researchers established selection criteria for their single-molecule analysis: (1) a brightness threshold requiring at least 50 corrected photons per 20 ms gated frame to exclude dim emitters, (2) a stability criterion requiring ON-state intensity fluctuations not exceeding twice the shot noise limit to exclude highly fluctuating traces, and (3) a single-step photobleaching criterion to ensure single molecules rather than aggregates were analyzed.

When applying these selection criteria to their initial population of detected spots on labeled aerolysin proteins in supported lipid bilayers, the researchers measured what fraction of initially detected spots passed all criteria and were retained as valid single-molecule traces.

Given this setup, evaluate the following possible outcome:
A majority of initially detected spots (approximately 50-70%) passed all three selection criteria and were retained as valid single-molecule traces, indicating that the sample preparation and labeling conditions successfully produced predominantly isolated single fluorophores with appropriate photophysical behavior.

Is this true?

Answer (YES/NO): NO